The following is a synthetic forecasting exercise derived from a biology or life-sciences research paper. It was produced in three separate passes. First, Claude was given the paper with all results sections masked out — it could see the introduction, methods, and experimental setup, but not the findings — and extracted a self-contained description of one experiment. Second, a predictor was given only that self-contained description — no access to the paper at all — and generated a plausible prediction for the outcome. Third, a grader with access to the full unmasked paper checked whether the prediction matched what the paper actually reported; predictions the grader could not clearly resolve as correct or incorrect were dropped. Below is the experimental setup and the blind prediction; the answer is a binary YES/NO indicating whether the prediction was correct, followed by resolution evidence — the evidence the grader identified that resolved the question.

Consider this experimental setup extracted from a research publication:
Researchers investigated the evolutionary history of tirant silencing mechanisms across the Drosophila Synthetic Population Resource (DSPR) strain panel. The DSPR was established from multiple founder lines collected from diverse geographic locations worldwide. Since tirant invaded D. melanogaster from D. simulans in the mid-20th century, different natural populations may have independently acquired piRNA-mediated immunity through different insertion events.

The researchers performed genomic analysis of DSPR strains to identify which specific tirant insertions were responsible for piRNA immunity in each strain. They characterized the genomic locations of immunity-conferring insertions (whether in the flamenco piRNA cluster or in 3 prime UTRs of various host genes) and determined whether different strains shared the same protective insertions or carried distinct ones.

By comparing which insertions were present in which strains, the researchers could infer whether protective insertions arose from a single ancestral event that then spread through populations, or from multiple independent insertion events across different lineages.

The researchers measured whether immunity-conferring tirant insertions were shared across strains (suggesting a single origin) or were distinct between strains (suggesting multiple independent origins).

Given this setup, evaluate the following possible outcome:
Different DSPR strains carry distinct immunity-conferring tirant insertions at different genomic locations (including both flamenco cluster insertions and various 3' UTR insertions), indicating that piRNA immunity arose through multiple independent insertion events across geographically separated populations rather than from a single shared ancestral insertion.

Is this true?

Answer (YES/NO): YES